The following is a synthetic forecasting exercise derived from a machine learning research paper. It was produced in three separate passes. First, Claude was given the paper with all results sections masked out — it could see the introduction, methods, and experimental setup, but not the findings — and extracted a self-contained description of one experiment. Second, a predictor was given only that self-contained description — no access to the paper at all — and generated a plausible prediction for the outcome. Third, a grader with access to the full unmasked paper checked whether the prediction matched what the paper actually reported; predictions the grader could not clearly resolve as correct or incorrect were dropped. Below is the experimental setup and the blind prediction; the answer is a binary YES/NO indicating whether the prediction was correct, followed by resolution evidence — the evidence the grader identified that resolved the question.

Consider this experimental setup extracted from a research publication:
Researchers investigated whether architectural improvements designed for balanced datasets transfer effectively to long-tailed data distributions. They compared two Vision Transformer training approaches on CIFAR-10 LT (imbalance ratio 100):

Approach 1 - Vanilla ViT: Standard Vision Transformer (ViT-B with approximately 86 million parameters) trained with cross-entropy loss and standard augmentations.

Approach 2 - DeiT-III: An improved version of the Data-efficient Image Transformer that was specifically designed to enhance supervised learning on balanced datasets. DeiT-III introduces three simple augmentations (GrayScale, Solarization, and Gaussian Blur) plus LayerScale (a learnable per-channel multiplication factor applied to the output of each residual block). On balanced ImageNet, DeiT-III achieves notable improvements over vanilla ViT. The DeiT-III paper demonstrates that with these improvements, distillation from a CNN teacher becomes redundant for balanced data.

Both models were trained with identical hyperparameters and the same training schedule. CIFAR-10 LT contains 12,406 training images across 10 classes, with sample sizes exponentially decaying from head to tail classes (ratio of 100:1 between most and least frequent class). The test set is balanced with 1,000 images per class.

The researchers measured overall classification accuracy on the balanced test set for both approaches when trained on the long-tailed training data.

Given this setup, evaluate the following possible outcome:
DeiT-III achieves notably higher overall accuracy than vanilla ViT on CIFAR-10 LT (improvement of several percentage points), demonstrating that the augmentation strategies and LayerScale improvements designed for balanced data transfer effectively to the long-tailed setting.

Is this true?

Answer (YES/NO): NO